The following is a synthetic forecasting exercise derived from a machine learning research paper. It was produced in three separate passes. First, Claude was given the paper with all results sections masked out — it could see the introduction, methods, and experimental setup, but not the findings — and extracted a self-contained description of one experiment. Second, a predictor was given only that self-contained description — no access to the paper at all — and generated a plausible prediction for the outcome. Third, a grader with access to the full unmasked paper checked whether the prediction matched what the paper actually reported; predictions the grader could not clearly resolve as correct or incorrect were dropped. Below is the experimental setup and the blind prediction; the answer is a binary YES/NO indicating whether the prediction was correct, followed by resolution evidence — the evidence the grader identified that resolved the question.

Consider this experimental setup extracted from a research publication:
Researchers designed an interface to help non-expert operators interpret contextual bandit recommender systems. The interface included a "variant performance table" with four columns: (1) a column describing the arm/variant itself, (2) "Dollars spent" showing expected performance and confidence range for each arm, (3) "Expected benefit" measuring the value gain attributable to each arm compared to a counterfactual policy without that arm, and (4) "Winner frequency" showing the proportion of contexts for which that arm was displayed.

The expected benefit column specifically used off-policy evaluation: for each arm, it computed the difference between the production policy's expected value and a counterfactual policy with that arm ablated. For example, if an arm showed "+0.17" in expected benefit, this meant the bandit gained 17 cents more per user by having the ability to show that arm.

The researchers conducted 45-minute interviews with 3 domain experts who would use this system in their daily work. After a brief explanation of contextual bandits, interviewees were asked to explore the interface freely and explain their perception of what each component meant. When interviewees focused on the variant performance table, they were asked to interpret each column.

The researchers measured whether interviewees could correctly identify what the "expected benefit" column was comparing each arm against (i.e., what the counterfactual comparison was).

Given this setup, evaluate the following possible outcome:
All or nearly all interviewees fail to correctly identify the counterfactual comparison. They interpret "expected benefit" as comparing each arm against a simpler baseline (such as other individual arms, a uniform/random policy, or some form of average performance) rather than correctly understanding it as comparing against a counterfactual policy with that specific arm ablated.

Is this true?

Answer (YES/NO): YES